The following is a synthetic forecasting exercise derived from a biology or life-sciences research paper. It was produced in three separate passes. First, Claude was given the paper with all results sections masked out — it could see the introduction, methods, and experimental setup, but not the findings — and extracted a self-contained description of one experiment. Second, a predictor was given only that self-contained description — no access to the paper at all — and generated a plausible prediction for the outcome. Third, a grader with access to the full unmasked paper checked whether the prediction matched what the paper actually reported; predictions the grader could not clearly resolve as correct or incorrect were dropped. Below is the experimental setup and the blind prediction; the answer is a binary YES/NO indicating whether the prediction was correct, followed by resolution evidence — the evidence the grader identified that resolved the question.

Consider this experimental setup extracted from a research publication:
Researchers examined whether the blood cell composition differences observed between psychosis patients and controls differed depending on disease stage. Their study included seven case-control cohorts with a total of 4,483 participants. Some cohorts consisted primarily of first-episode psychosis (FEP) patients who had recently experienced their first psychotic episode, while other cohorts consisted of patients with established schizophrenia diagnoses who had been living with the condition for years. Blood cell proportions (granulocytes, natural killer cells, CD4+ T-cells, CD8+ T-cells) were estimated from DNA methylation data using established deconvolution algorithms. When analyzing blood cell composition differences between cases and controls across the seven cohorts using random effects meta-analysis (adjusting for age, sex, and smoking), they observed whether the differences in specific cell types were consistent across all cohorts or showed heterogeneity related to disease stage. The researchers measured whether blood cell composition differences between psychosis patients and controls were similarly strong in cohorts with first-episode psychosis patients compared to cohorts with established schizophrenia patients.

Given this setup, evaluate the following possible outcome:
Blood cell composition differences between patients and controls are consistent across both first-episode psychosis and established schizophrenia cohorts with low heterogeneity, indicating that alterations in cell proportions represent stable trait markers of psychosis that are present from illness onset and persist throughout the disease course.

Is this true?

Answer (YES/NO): NO